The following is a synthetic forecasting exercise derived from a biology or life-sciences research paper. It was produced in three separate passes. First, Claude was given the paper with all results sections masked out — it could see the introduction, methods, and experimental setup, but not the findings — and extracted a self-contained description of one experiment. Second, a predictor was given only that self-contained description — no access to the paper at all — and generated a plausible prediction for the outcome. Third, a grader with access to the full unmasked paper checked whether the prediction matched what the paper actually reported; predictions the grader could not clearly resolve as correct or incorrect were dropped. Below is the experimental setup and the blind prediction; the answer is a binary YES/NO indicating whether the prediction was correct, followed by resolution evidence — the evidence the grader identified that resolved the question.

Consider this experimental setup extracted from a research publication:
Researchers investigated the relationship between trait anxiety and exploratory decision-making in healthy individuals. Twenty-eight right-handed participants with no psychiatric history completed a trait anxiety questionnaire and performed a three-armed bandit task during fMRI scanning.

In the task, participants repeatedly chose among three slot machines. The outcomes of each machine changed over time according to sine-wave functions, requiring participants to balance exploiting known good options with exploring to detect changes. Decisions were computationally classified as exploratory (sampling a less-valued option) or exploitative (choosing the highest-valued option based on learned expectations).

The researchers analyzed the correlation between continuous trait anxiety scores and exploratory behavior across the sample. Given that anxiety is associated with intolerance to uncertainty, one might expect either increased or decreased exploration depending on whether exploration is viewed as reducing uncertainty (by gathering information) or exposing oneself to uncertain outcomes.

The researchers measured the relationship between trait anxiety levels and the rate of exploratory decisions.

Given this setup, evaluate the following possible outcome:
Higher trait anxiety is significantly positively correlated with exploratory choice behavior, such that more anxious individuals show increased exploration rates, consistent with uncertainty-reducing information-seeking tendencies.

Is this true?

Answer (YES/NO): YES